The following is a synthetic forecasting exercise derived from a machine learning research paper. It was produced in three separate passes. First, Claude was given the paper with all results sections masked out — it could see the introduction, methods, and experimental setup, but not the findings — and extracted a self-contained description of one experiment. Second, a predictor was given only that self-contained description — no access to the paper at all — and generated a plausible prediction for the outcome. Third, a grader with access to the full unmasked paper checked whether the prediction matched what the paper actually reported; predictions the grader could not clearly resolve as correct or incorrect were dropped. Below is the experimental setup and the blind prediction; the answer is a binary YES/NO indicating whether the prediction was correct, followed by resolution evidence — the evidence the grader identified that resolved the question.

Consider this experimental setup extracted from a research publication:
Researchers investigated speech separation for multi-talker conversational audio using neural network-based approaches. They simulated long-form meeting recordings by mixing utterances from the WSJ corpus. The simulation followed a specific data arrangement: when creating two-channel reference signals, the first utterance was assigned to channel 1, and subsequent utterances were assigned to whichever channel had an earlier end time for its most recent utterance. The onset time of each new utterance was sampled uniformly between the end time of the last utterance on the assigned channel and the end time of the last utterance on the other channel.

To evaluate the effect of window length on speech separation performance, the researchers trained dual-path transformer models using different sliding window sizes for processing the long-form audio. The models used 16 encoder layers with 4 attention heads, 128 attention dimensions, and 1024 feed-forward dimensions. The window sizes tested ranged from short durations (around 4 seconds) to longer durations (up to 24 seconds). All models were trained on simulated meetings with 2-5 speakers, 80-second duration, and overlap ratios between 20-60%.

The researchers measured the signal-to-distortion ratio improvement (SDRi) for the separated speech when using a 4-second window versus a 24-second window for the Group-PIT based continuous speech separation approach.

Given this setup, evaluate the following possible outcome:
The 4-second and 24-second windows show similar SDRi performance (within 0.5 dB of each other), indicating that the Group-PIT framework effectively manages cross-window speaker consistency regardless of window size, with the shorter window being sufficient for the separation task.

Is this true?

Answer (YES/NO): NO